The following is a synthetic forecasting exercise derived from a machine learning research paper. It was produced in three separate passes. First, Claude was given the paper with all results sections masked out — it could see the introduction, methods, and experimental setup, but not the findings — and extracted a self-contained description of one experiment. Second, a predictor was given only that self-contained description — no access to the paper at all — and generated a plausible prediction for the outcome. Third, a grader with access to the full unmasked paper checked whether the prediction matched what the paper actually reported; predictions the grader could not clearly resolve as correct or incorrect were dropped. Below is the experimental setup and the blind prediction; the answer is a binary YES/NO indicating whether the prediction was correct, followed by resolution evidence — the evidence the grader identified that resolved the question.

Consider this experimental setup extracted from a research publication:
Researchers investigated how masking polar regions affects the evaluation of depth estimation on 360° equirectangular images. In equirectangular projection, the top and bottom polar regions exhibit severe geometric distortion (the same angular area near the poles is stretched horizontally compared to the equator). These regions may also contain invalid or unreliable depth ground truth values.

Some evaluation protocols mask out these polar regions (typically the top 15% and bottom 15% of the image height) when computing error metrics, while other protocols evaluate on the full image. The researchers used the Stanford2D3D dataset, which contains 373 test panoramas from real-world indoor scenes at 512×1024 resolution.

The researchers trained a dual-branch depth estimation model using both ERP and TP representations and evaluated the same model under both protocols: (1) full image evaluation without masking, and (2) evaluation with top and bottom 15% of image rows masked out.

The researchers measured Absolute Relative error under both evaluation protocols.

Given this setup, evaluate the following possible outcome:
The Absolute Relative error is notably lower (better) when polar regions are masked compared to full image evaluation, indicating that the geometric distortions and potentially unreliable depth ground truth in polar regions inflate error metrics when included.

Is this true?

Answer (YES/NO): YES